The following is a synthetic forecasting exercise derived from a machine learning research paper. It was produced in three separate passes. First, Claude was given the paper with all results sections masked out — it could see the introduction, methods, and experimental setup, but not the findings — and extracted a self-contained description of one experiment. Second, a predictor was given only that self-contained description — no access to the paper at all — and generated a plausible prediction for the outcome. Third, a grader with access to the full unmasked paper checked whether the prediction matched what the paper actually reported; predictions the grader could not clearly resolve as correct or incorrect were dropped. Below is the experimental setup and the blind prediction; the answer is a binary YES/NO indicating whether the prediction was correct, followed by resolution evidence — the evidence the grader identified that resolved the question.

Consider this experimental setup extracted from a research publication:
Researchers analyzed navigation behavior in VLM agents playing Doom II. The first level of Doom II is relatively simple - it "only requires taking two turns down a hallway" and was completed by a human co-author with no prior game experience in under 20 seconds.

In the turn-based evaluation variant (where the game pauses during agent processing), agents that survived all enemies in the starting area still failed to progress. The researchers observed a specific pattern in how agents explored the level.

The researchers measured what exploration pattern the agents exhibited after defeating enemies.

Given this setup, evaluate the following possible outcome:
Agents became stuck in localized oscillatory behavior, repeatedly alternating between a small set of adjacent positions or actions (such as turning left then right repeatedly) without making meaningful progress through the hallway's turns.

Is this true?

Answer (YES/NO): NO